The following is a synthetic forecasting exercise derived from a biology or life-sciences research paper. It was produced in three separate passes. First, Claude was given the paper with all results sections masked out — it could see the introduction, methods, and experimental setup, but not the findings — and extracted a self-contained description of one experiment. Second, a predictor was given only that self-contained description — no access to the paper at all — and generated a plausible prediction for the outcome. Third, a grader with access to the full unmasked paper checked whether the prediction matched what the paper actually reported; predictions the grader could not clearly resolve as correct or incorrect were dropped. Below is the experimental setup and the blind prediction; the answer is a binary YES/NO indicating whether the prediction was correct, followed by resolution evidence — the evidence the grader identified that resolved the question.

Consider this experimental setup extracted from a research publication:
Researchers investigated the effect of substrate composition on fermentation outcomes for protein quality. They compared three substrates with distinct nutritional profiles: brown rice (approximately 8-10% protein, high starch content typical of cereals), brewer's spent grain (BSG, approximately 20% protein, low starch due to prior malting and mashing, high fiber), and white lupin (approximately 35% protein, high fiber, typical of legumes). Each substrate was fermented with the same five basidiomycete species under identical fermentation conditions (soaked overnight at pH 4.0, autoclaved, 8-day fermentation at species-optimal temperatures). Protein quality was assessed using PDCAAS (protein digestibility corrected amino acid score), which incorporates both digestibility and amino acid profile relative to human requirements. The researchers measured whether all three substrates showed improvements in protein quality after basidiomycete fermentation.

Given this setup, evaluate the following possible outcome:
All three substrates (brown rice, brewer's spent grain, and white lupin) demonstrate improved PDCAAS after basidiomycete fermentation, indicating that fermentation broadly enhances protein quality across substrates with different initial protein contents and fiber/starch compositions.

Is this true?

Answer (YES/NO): NO